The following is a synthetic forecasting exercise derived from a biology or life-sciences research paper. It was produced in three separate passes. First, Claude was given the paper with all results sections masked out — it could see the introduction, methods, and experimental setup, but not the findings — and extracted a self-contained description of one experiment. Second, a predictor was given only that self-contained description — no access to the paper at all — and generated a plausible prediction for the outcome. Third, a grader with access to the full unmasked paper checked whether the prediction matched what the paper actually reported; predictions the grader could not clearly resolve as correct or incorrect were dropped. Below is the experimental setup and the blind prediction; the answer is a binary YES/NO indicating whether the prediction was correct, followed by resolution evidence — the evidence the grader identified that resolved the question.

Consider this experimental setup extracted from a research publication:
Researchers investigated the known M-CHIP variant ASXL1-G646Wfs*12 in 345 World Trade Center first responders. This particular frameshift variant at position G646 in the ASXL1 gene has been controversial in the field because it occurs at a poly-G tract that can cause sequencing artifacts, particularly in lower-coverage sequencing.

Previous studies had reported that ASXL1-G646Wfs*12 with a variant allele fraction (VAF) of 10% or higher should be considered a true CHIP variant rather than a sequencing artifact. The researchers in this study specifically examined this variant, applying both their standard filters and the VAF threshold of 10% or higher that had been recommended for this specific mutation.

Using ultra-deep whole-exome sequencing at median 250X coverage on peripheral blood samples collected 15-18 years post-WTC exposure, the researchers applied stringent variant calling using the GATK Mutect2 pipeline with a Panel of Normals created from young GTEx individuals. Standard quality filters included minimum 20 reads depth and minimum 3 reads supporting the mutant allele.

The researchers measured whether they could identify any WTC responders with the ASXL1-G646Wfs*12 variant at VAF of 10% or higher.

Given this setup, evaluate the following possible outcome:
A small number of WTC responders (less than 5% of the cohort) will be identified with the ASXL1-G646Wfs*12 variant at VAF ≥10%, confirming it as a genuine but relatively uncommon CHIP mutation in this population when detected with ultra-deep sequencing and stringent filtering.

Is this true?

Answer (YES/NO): NO